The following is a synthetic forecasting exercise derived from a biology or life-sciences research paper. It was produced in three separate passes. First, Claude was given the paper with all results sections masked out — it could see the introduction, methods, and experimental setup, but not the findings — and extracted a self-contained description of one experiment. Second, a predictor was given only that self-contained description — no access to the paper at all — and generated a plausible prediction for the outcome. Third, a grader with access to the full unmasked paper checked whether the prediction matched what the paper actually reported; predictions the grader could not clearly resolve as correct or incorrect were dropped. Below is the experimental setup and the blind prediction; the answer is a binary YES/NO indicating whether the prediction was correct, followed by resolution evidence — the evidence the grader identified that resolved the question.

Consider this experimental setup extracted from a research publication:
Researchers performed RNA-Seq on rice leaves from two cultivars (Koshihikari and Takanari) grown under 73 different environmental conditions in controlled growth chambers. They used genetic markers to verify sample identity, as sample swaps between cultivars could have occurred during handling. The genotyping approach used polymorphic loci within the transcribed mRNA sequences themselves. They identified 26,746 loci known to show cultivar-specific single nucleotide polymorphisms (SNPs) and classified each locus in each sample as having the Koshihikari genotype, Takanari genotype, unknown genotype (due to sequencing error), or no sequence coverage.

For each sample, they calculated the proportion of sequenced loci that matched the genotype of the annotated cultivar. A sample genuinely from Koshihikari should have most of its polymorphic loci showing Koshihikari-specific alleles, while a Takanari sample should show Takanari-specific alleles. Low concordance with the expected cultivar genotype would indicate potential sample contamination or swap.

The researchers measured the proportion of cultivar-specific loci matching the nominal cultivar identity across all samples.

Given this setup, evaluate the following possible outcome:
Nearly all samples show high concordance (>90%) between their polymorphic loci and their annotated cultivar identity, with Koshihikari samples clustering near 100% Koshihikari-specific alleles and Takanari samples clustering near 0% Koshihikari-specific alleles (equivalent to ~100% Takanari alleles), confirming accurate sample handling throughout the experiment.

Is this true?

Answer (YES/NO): NO